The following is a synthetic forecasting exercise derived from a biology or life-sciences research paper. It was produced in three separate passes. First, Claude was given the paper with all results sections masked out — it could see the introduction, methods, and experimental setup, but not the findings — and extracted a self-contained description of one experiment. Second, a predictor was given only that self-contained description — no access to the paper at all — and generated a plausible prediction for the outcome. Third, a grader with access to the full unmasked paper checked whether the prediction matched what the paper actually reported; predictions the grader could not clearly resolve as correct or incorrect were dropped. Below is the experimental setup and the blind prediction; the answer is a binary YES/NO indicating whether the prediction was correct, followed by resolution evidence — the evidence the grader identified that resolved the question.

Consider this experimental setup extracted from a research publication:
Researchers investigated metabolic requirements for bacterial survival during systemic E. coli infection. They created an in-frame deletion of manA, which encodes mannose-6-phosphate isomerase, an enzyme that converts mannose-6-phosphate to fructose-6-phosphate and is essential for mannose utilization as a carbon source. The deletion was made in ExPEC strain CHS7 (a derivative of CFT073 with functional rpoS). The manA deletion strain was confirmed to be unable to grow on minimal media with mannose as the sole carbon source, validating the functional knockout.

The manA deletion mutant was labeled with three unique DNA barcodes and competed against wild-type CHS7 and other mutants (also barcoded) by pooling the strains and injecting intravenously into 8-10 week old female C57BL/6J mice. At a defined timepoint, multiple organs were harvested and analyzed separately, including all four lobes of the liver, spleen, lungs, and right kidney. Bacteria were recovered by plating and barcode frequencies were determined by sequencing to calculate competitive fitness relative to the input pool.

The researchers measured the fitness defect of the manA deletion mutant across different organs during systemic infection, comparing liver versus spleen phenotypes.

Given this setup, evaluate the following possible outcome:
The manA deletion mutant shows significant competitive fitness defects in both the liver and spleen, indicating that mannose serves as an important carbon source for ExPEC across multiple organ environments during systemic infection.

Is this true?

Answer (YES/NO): NO